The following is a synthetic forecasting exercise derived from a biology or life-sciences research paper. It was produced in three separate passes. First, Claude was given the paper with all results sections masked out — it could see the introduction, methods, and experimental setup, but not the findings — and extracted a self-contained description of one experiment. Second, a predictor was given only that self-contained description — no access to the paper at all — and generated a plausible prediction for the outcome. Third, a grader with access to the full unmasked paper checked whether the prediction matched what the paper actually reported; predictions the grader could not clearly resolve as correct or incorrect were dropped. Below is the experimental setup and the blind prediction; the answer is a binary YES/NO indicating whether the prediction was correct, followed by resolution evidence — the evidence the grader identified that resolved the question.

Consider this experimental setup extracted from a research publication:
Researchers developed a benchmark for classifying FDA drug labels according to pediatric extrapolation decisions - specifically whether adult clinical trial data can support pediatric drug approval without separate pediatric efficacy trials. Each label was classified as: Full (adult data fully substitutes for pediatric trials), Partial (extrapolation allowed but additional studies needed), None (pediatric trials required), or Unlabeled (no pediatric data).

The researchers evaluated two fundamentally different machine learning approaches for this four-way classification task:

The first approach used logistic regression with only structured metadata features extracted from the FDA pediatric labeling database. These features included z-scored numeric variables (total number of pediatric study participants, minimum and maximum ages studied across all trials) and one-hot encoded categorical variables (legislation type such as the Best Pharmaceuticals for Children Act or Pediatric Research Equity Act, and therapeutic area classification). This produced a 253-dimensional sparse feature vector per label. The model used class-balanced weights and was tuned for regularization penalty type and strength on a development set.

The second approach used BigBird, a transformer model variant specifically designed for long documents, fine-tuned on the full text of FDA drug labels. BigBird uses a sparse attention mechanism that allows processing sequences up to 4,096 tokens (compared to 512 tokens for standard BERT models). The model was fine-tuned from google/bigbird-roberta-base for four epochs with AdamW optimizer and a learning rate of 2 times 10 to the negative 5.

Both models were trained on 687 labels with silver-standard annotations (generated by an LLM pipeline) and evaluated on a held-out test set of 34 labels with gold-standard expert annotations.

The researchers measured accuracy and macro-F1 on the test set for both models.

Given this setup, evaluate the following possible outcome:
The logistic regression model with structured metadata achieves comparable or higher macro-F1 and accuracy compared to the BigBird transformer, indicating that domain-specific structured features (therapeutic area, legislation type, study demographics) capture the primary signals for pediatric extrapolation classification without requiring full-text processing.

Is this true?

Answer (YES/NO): YES